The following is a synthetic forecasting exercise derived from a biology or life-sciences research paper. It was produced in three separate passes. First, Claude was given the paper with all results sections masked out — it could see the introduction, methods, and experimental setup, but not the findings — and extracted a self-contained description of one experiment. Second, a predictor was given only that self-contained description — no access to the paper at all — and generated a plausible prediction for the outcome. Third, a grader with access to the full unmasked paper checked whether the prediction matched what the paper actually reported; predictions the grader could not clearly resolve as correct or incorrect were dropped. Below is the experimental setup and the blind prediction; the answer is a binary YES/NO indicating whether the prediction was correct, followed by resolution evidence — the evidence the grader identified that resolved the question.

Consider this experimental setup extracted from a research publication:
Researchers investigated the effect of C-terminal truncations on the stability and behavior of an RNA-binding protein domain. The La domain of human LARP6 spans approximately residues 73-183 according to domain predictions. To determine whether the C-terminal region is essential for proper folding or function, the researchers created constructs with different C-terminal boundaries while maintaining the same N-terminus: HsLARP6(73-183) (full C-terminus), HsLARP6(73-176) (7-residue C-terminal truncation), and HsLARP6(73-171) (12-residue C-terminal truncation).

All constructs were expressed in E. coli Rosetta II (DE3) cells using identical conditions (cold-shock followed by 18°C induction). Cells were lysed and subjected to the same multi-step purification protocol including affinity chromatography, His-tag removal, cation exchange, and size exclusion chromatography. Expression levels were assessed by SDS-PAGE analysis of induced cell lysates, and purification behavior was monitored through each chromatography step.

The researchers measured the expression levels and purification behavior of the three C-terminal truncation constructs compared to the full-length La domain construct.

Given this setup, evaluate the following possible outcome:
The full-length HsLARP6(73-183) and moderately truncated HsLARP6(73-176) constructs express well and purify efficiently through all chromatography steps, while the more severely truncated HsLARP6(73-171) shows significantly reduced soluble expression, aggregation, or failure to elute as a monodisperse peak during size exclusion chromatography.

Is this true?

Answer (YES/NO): NO